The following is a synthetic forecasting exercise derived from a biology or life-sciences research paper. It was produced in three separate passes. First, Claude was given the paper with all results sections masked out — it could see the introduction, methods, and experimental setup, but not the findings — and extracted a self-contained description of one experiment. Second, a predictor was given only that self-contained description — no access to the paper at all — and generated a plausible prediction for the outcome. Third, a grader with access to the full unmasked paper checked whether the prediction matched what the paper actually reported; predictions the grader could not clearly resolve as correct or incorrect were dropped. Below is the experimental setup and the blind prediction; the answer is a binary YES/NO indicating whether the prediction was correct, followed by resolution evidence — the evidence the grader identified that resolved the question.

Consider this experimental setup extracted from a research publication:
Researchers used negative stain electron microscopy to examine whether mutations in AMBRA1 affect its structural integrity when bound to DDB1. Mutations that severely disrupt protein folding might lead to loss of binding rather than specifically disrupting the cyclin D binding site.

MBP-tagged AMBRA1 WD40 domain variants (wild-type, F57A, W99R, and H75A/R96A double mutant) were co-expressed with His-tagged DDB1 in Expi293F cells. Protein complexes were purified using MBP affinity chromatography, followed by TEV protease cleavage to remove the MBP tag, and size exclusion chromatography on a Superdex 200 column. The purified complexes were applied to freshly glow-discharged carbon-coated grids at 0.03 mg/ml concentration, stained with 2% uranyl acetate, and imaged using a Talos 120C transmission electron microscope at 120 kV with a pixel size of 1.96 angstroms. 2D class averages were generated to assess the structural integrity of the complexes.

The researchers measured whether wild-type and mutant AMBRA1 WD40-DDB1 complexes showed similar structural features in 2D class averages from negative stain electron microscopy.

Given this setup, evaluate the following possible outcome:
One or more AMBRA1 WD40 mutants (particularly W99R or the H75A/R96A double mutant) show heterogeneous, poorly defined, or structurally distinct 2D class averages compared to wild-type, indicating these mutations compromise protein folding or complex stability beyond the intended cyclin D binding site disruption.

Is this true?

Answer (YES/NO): NO